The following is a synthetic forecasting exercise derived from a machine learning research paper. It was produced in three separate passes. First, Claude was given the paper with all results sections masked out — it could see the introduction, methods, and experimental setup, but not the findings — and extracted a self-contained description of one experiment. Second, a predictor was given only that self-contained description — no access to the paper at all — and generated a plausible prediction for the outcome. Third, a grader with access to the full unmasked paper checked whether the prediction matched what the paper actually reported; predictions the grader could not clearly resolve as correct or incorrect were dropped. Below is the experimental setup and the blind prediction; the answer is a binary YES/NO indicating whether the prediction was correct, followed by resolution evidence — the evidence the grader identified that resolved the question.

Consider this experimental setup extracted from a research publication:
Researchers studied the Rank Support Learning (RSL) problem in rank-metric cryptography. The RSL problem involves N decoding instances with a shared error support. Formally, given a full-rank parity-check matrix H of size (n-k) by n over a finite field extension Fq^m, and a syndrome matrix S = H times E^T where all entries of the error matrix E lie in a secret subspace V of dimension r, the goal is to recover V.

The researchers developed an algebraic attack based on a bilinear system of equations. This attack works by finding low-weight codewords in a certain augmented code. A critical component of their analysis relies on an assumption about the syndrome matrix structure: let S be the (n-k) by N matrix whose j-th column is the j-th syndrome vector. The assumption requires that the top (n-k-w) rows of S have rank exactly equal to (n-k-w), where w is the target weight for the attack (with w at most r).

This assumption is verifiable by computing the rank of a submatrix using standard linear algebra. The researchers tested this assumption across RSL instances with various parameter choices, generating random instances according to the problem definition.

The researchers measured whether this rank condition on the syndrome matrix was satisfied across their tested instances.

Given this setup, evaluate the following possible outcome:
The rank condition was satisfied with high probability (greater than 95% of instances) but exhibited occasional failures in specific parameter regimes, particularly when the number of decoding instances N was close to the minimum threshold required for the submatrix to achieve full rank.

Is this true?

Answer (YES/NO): NO